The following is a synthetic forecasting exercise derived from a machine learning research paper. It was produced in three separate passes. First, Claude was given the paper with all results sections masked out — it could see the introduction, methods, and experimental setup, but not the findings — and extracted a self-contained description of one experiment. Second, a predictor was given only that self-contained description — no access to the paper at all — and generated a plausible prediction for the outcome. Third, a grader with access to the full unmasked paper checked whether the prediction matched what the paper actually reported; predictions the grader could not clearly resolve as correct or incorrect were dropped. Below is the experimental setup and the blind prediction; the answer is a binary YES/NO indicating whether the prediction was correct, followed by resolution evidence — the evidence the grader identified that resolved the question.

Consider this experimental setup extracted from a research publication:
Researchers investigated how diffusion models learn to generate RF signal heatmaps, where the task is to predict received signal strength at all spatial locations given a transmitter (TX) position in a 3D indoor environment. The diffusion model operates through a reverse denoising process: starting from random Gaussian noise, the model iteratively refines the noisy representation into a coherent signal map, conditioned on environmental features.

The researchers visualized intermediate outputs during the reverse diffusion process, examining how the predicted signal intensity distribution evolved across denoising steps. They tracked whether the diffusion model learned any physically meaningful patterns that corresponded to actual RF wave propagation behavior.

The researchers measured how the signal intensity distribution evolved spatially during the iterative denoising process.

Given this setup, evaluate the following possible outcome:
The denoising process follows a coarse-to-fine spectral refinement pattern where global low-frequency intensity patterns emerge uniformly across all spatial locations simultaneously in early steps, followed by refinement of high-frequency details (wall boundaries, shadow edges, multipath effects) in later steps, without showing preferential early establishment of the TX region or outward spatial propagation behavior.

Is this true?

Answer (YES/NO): NO